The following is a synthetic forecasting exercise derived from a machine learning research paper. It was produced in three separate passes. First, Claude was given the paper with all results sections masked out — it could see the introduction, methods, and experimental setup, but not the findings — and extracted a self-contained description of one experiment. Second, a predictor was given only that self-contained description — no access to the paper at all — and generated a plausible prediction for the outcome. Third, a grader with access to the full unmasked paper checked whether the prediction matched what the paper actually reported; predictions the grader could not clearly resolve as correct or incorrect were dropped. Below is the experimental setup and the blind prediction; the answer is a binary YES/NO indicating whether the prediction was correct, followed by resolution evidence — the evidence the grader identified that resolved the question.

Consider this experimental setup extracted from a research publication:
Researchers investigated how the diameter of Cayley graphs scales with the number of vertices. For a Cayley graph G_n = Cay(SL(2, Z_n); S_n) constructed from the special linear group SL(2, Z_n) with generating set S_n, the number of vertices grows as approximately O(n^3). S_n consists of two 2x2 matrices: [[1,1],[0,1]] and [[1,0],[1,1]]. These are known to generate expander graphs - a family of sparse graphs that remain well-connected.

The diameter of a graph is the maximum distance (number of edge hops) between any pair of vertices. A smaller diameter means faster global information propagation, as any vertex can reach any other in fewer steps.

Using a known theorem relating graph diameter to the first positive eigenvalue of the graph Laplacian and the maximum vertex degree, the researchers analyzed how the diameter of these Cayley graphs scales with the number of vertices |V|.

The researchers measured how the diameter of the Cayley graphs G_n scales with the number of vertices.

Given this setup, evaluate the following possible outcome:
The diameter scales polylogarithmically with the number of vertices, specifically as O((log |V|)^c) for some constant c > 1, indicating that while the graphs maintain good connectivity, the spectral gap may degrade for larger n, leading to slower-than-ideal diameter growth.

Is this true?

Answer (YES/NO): NO